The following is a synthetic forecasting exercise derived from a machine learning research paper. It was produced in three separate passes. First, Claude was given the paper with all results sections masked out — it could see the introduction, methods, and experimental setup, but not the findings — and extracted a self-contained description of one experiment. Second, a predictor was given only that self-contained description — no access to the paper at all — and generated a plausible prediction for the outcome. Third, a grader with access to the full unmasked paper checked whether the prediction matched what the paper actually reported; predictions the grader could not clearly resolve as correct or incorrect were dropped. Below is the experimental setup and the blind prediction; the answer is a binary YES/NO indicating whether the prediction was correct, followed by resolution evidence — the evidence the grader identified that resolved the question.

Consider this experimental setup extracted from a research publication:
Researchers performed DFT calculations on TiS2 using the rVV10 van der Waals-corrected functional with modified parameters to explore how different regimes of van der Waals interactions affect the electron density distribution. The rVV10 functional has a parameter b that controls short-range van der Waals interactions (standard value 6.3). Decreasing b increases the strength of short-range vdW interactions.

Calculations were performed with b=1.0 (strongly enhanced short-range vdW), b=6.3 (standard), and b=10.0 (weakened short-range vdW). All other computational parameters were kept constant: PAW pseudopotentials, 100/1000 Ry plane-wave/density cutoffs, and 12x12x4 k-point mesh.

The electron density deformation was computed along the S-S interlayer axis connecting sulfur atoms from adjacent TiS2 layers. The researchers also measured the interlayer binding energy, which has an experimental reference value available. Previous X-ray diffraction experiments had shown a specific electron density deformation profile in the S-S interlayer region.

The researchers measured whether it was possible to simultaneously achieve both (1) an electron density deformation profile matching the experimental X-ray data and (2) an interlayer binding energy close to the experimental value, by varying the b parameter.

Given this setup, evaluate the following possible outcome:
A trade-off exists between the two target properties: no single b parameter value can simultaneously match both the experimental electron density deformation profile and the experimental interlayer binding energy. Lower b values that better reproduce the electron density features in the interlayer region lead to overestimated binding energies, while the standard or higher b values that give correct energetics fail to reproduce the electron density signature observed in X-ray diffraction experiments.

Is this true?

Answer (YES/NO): YES